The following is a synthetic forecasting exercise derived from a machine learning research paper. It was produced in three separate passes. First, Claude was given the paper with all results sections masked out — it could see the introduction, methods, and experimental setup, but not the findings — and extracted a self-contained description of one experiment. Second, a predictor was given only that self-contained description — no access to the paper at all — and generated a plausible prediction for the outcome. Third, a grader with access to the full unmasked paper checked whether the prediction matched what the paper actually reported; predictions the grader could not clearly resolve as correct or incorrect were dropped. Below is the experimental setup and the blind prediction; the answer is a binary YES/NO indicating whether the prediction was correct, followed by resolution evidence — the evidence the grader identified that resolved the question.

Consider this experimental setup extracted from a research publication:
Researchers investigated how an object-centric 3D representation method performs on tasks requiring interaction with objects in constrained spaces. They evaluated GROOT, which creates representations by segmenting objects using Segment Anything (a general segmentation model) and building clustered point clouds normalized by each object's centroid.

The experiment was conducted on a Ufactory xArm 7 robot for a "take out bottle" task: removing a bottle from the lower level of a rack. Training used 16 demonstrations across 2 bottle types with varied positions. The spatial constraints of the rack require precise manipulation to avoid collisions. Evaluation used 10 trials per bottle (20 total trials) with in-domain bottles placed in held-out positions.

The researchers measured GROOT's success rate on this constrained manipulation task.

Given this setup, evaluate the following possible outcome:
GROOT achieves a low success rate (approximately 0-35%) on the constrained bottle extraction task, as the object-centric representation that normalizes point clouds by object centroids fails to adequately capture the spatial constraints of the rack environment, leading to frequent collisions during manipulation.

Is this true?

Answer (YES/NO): YES